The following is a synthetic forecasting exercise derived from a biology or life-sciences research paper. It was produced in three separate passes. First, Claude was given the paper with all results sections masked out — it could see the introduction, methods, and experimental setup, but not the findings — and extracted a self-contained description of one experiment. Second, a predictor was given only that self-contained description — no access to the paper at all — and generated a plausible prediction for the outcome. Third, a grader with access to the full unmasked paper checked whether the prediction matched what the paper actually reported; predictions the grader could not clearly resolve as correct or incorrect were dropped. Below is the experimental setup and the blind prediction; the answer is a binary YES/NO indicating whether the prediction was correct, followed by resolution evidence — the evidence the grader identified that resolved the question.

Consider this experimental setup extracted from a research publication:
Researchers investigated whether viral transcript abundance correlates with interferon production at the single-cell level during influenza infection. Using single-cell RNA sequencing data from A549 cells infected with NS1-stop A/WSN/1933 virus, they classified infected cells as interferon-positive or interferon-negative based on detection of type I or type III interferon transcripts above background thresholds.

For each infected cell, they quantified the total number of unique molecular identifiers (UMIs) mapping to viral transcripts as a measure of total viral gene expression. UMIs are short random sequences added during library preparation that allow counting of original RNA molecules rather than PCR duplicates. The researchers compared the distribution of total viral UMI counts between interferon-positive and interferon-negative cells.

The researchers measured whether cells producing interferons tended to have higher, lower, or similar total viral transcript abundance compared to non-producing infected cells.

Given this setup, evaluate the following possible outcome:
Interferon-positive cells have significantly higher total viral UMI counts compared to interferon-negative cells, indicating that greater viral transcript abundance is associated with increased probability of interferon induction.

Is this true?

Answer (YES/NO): YES